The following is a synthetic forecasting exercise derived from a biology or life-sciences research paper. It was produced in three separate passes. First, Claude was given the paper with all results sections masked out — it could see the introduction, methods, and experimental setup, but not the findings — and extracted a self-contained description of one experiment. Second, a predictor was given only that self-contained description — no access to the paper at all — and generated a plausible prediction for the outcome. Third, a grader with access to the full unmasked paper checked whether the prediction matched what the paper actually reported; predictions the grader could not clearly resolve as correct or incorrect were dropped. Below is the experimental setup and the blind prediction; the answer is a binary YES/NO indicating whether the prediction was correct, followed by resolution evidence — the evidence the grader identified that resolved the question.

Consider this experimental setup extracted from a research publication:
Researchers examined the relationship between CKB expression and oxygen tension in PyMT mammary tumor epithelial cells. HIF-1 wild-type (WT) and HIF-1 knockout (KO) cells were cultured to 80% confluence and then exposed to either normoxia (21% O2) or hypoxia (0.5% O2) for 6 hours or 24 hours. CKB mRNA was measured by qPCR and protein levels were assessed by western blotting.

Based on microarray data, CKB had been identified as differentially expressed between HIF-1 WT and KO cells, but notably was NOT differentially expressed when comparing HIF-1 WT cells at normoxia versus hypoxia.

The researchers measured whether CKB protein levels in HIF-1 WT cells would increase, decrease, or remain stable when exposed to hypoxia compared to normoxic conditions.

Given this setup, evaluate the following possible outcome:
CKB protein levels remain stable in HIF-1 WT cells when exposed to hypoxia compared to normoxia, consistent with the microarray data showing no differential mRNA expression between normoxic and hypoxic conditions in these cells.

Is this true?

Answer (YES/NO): YES